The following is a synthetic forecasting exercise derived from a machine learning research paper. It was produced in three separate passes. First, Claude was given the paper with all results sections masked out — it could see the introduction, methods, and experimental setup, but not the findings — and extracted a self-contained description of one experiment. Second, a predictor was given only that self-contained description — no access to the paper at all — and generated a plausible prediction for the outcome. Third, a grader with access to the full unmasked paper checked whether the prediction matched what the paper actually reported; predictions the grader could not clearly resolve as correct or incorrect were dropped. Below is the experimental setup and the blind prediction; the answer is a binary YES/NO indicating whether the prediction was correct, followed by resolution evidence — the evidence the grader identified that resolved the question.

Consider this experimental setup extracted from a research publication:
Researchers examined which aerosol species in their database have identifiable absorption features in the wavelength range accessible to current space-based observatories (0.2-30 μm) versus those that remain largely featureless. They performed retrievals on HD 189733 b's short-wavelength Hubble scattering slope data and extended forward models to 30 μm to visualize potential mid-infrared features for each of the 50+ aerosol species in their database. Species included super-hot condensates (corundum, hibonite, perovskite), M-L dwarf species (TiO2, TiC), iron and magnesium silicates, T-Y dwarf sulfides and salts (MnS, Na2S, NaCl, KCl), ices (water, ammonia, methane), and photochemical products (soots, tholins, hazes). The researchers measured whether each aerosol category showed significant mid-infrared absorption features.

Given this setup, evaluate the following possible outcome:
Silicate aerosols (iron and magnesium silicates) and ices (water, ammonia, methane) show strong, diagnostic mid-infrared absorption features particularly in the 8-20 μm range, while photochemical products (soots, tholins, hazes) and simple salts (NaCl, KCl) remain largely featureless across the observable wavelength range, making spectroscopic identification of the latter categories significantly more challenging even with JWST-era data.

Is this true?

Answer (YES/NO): NO